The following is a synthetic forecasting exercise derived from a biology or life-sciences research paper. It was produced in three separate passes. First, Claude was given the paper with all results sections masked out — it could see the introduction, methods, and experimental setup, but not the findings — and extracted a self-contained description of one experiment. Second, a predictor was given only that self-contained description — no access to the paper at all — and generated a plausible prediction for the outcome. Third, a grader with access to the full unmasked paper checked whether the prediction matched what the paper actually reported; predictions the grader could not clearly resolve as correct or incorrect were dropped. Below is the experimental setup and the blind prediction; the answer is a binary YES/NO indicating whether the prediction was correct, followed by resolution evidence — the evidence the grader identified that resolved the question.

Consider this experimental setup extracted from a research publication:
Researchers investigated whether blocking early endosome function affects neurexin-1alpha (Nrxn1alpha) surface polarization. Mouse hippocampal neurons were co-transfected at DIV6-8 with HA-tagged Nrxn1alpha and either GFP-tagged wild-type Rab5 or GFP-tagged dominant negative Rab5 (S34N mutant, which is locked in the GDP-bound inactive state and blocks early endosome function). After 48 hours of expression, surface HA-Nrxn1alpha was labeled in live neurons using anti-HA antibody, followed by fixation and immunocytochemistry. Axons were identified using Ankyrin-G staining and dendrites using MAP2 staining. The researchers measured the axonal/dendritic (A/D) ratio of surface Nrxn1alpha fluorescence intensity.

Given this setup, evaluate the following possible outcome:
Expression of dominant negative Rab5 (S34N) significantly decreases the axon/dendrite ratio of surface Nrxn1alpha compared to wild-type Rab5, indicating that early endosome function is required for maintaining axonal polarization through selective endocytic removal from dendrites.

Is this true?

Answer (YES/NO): YES